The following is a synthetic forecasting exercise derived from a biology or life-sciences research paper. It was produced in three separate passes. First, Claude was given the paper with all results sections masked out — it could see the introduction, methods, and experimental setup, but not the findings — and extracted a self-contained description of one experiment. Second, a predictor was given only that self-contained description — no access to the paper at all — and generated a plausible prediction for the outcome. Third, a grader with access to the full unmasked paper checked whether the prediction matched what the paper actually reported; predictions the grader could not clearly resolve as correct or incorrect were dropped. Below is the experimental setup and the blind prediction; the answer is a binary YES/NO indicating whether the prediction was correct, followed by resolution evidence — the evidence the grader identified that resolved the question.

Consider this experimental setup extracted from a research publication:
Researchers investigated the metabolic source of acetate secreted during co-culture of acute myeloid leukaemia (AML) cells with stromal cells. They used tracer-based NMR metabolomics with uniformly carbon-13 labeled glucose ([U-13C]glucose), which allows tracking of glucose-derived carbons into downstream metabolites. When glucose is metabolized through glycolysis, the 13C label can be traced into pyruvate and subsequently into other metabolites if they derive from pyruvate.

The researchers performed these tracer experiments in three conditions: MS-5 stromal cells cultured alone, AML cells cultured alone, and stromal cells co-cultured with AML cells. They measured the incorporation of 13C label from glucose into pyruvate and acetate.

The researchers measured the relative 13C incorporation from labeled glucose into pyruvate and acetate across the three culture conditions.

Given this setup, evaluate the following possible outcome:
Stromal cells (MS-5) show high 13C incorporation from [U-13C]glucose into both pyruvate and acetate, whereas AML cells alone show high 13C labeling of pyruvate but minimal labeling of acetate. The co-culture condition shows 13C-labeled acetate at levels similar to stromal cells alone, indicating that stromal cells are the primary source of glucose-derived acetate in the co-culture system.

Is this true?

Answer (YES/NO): NO